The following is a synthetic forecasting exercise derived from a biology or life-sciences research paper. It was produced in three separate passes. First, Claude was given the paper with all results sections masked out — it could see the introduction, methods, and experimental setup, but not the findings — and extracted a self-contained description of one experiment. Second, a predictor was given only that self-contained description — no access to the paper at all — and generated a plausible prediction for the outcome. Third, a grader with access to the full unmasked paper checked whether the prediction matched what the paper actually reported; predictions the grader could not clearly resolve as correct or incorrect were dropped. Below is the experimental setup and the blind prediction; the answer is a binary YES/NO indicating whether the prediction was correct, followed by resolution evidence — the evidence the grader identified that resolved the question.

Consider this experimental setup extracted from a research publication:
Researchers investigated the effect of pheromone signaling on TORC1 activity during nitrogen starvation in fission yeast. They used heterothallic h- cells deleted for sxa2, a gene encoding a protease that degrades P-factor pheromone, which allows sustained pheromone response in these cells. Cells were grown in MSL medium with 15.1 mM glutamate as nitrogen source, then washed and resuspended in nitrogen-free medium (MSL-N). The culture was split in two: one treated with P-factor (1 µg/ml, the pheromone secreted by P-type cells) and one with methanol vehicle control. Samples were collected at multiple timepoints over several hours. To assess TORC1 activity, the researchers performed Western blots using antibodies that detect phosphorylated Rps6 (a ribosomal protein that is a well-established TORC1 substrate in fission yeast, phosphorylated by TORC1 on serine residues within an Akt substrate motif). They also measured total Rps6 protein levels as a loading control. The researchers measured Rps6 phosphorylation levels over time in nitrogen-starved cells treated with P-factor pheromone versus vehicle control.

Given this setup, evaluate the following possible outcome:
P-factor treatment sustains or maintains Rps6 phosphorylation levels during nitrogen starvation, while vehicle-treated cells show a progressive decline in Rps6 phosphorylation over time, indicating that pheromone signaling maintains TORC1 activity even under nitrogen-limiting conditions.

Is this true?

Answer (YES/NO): NO